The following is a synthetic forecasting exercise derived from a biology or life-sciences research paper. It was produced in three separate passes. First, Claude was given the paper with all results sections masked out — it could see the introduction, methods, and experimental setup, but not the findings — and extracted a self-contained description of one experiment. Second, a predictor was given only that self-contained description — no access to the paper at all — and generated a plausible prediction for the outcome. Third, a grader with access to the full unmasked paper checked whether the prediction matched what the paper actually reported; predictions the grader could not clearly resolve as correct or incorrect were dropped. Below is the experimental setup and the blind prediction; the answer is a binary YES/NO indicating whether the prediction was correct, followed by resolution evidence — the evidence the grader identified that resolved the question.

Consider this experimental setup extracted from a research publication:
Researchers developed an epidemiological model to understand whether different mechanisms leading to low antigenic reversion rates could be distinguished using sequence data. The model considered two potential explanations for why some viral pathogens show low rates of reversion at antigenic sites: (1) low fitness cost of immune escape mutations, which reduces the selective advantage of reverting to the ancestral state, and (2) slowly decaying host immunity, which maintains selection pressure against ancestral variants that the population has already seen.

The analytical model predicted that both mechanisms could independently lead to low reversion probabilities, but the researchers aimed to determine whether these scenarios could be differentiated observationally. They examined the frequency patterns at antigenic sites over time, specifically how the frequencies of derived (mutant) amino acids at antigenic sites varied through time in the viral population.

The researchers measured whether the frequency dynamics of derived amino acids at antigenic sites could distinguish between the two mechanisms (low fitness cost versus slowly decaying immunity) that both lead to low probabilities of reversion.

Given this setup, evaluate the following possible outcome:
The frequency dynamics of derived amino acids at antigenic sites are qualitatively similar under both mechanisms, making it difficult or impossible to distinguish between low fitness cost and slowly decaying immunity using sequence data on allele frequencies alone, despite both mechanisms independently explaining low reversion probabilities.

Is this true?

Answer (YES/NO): NO